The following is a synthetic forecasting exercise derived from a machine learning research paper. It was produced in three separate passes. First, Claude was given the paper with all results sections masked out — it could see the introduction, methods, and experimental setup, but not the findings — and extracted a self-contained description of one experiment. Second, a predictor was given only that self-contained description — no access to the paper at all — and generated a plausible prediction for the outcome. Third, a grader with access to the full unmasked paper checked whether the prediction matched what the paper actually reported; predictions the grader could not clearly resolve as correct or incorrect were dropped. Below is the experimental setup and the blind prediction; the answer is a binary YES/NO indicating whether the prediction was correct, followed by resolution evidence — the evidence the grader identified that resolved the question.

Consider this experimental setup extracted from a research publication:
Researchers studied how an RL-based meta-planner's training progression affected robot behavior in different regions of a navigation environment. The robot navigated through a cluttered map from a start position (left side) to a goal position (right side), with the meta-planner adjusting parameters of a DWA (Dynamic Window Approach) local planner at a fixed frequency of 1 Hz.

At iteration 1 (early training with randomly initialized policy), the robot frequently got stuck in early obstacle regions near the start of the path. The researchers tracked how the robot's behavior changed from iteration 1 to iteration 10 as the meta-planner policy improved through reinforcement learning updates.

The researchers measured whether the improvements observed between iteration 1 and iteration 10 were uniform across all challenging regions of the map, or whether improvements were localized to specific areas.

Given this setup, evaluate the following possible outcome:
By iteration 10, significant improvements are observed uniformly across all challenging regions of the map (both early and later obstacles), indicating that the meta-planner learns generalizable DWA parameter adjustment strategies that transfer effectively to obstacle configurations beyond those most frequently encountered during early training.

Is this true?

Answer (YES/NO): NO